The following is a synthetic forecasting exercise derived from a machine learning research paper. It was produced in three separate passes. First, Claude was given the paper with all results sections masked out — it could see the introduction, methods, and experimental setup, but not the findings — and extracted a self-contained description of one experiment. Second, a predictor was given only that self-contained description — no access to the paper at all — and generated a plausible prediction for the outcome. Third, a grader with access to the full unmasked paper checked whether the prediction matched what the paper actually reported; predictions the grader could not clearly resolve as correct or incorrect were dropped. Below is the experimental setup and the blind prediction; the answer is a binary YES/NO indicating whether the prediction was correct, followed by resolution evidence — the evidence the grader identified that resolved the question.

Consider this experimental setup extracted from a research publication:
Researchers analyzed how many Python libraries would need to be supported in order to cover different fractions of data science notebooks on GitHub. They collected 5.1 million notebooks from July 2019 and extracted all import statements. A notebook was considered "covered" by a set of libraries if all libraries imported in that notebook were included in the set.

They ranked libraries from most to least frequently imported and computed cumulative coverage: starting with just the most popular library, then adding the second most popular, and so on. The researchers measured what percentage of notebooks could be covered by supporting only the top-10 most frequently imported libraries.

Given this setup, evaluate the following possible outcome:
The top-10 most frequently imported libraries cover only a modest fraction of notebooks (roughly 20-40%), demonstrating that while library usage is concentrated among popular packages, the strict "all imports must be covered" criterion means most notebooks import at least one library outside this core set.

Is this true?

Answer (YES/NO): YES